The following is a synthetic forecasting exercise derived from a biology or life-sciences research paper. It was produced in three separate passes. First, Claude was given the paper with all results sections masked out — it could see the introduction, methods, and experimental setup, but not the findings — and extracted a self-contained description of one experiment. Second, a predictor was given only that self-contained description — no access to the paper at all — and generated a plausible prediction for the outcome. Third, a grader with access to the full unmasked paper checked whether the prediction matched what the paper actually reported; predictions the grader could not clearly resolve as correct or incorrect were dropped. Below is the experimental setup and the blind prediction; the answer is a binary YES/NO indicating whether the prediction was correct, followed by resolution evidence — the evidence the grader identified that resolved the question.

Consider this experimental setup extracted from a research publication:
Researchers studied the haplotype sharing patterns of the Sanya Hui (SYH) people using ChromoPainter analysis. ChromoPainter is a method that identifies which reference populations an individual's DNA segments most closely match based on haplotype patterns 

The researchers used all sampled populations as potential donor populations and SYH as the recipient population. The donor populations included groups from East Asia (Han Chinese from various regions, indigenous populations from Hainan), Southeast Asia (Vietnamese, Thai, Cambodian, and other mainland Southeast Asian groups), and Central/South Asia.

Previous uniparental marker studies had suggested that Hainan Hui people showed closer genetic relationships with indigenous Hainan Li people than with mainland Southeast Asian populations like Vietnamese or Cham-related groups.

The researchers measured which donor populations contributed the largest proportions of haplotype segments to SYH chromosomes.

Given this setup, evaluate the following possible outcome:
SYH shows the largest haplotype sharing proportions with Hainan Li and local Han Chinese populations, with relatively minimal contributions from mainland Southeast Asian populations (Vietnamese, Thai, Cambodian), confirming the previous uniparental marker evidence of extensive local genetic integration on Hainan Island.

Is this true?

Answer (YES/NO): NO